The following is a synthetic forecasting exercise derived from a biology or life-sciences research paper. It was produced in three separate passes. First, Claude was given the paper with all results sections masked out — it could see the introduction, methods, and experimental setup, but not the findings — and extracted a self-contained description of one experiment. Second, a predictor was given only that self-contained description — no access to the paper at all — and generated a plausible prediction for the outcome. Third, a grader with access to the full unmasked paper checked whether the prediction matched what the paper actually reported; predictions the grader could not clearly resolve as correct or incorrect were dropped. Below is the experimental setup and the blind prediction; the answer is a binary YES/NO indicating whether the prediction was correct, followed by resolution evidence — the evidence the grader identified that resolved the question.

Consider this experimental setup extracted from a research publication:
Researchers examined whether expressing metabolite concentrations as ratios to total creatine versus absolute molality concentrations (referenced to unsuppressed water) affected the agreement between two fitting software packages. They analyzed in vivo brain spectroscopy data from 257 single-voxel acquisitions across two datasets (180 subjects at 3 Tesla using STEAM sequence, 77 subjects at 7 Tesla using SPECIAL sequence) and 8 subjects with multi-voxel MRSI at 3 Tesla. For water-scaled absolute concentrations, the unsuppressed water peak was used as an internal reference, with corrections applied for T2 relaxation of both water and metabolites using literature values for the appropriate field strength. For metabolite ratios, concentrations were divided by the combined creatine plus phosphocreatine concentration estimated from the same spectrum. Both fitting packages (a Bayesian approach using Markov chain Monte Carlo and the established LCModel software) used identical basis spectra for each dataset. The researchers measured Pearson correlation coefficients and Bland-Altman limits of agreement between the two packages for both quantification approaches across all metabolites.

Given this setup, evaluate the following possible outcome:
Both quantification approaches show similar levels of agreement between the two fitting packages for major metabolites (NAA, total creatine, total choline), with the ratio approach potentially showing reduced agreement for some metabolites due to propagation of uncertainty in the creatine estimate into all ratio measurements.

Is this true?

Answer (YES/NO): NO